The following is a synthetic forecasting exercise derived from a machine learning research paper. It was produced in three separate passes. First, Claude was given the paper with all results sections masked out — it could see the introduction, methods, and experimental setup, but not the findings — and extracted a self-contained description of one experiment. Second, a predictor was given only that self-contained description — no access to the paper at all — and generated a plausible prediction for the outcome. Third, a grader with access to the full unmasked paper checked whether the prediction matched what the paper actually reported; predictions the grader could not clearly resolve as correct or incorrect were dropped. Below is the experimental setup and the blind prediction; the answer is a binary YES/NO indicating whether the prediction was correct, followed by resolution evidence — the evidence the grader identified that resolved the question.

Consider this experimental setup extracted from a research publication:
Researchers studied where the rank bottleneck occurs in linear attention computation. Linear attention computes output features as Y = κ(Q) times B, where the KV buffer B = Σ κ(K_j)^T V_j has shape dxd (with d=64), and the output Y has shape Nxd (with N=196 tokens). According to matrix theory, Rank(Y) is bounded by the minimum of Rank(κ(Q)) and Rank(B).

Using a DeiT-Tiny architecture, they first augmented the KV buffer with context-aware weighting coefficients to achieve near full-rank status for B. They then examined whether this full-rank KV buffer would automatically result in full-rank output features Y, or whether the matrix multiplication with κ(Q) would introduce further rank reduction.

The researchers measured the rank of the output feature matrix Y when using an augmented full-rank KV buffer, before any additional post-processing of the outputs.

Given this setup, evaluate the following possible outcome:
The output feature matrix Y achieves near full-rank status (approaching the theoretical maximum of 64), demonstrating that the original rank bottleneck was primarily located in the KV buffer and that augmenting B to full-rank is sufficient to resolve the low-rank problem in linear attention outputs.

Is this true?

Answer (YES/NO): NO